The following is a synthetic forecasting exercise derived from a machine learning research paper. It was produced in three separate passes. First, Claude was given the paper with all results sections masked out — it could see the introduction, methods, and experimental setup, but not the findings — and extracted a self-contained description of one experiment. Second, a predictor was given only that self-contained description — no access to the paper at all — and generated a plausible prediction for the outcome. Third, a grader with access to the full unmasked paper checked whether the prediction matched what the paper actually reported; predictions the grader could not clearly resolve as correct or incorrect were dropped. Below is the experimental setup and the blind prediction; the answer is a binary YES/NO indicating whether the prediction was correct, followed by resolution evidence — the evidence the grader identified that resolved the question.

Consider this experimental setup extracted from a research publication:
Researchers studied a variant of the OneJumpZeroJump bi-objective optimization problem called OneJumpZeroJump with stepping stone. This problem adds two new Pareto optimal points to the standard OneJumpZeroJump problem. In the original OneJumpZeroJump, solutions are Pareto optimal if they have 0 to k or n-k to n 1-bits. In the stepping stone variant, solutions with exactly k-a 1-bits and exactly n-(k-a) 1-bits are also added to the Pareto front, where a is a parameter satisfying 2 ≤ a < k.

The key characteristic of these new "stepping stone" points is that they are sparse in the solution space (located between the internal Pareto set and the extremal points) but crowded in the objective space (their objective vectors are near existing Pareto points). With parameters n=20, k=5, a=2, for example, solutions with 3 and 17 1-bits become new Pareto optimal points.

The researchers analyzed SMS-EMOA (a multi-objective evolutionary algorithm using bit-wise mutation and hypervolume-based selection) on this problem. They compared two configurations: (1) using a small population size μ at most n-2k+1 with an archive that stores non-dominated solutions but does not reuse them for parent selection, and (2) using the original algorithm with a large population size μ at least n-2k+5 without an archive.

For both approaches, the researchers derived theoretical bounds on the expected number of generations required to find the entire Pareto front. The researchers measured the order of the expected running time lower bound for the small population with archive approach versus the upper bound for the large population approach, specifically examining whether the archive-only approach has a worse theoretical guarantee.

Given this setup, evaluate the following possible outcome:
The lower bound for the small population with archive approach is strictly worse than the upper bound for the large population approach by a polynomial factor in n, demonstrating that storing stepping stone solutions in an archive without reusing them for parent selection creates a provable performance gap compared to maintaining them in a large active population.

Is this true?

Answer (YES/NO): YES